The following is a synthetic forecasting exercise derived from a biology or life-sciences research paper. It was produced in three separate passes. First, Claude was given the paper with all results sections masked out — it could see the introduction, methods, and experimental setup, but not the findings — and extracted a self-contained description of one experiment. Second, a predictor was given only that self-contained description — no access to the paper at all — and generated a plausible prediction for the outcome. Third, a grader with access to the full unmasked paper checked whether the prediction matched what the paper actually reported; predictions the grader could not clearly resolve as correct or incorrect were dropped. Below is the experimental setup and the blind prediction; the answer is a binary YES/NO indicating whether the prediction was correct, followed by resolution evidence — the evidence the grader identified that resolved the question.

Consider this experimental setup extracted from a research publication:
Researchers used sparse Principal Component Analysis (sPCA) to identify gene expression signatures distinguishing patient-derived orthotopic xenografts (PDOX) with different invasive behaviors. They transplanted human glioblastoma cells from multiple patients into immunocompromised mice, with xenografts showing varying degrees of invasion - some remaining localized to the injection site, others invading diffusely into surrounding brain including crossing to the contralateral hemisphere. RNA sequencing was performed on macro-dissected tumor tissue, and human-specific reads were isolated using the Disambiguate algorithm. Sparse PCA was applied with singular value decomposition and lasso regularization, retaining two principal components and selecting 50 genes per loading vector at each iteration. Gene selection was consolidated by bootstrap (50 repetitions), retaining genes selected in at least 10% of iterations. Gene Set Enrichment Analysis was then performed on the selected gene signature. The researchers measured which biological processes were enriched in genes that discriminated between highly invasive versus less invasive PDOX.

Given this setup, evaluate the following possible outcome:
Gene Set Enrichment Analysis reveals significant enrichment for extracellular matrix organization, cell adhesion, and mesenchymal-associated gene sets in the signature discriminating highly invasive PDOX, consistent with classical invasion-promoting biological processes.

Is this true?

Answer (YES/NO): NO